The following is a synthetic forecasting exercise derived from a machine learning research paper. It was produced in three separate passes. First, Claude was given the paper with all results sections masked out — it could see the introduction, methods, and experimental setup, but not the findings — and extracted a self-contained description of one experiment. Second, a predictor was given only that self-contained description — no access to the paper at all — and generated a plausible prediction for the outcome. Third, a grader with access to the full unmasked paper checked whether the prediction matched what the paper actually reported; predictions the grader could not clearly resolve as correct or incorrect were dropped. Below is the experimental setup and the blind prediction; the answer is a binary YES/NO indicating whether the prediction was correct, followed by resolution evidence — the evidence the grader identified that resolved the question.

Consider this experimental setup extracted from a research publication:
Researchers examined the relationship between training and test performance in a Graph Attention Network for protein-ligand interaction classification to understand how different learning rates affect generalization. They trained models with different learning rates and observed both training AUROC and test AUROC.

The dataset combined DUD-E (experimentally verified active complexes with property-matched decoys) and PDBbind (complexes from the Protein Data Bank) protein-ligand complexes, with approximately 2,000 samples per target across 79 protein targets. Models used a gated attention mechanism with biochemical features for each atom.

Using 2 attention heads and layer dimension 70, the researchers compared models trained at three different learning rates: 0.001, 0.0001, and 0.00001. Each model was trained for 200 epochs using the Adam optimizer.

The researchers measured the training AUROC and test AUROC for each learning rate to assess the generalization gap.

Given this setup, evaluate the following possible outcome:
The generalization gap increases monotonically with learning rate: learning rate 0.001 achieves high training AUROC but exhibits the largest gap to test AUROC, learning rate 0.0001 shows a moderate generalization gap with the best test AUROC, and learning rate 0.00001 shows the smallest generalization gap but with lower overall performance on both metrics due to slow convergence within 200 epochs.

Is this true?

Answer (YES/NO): YES